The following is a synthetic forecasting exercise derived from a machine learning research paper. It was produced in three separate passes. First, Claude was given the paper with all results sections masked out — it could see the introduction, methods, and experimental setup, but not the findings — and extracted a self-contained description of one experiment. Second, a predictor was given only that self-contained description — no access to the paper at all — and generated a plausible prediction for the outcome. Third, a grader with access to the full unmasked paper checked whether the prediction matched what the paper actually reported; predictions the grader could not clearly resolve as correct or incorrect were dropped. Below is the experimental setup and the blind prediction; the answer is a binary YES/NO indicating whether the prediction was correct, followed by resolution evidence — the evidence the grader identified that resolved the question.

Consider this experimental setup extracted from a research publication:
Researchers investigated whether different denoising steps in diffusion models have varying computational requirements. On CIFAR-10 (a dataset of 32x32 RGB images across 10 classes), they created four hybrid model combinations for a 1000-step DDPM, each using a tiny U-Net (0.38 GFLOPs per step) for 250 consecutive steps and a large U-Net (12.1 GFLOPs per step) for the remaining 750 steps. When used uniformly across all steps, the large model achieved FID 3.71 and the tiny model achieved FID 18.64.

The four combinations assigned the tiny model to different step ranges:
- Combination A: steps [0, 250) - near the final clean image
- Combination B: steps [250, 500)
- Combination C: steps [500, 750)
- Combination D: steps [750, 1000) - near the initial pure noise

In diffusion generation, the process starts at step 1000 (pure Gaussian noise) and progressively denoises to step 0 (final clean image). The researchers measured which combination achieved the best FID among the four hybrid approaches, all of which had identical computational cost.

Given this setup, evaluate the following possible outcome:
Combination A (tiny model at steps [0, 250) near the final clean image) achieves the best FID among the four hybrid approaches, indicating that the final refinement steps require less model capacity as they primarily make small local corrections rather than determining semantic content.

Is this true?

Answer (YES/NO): NO